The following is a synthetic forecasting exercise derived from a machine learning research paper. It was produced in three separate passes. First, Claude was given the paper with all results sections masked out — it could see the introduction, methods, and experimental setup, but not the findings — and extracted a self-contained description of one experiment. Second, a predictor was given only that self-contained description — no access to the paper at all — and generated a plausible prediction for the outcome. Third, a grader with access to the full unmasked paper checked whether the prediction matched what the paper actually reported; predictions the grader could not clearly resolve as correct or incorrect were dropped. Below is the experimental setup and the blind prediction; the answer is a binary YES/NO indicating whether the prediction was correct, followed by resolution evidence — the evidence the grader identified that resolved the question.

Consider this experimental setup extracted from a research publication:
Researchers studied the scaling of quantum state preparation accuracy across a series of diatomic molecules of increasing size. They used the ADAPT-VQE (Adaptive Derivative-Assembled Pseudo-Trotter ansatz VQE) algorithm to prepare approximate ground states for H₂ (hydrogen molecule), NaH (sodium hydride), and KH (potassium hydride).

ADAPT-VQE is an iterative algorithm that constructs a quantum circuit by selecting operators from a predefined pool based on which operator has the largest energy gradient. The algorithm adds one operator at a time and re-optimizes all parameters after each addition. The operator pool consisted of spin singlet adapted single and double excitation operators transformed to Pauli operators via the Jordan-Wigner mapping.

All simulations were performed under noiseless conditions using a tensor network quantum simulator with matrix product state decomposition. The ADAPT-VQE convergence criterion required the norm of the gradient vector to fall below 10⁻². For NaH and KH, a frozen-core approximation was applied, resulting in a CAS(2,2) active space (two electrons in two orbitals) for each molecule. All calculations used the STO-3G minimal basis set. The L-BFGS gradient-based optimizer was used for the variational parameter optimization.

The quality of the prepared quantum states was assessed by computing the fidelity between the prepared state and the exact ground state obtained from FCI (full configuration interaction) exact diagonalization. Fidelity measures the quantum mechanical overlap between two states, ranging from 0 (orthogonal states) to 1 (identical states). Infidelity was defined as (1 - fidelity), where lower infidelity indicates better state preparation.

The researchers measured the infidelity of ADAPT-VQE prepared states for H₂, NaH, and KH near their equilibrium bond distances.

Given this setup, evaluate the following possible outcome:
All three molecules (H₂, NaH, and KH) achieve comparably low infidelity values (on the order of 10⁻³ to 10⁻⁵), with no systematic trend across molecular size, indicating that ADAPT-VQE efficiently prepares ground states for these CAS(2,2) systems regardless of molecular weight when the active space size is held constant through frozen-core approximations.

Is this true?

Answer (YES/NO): NO